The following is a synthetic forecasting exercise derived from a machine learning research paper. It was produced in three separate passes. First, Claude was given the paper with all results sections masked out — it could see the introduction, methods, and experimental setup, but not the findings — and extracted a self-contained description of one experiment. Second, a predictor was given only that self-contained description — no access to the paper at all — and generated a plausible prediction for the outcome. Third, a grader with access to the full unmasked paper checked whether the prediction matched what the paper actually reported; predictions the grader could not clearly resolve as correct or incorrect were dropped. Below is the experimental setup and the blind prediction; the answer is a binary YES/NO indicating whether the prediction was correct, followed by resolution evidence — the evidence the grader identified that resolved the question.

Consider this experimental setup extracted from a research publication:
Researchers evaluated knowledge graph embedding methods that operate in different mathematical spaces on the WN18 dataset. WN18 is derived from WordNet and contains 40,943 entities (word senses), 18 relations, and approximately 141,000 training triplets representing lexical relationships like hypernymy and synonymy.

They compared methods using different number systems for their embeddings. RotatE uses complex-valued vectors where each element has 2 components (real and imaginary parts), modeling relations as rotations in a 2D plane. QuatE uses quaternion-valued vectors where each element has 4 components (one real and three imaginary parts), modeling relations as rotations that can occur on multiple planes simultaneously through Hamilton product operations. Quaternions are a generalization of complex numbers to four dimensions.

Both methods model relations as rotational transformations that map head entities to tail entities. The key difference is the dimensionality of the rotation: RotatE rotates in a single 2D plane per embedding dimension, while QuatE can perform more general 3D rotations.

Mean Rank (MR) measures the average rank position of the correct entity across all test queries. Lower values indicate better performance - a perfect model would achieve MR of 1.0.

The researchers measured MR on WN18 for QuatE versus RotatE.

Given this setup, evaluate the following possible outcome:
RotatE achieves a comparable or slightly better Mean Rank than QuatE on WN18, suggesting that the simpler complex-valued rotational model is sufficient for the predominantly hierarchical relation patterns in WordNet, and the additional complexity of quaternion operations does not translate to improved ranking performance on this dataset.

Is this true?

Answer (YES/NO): NO